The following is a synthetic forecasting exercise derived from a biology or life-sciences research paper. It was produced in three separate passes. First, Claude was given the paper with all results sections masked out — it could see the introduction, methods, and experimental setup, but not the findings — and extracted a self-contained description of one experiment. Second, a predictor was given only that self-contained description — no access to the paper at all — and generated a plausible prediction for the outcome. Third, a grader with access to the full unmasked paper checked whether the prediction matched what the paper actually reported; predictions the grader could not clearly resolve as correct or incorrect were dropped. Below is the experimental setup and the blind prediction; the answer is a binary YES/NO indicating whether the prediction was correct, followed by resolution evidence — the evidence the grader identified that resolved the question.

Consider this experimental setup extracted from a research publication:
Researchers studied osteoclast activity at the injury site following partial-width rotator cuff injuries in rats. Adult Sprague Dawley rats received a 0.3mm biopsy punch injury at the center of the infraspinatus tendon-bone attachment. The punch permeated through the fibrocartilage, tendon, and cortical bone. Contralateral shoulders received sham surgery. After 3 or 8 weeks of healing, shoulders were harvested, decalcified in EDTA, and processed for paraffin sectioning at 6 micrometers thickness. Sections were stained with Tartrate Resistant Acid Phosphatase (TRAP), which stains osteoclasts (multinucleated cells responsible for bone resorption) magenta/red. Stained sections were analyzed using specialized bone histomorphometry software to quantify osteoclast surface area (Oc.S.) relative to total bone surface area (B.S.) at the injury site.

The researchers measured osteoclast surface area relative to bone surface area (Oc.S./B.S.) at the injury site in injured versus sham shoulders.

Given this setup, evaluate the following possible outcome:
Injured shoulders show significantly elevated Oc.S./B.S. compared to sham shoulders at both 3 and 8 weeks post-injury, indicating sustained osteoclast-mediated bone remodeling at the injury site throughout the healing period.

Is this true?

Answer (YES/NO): YES